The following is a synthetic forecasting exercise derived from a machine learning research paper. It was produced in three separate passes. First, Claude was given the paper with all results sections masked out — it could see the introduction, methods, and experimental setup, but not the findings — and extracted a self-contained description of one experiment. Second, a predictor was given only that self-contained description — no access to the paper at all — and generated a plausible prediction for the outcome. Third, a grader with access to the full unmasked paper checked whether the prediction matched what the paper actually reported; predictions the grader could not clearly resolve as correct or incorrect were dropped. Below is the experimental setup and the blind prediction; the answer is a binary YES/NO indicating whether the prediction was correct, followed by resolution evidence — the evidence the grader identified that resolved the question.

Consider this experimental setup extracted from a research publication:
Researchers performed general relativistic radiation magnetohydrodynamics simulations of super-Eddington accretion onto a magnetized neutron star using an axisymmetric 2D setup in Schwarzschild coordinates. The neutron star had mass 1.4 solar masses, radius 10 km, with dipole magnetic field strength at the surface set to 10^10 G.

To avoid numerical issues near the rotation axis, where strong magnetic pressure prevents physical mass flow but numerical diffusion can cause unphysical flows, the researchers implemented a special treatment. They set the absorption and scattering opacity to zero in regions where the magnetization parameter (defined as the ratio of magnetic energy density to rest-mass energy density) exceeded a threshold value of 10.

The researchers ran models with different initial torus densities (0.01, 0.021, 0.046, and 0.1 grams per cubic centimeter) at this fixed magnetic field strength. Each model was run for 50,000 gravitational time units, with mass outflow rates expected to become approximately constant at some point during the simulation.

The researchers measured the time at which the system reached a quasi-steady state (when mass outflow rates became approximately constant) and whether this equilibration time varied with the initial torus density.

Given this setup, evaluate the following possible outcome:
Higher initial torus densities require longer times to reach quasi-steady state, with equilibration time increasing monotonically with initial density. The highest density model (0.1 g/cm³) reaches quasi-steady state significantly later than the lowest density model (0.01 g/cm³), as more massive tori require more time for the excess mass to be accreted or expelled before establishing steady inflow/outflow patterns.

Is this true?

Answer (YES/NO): NO